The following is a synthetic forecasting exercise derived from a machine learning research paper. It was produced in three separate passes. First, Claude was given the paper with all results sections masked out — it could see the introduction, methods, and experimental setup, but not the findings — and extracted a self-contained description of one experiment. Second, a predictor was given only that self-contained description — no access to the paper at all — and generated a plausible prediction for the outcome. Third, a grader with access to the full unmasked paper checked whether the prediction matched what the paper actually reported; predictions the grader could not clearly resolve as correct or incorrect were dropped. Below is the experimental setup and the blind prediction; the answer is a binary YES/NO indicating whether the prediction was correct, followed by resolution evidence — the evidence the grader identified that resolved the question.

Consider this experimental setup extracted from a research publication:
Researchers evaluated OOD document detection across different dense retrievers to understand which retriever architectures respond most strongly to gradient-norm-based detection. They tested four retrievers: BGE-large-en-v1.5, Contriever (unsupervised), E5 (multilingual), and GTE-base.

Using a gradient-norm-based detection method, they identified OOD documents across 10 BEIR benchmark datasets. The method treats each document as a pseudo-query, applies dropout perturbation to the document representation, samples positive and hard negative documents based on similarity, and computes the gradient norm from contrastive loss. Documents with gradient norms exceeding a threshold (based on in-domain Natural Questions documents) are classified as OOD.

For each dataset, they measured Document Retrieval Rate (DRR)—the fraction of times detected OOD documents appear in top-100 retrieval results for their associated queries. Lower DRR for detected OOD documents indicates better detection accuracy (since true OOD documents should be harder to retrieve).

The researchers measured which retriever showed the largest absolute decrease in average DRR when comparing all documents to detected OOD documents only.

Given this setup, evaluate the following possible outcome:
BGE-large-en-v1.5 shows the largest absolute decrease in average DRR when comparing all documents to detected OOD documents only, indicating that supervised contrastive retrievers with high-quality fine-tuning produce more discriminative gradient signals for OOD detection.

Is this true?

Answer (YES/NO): YES